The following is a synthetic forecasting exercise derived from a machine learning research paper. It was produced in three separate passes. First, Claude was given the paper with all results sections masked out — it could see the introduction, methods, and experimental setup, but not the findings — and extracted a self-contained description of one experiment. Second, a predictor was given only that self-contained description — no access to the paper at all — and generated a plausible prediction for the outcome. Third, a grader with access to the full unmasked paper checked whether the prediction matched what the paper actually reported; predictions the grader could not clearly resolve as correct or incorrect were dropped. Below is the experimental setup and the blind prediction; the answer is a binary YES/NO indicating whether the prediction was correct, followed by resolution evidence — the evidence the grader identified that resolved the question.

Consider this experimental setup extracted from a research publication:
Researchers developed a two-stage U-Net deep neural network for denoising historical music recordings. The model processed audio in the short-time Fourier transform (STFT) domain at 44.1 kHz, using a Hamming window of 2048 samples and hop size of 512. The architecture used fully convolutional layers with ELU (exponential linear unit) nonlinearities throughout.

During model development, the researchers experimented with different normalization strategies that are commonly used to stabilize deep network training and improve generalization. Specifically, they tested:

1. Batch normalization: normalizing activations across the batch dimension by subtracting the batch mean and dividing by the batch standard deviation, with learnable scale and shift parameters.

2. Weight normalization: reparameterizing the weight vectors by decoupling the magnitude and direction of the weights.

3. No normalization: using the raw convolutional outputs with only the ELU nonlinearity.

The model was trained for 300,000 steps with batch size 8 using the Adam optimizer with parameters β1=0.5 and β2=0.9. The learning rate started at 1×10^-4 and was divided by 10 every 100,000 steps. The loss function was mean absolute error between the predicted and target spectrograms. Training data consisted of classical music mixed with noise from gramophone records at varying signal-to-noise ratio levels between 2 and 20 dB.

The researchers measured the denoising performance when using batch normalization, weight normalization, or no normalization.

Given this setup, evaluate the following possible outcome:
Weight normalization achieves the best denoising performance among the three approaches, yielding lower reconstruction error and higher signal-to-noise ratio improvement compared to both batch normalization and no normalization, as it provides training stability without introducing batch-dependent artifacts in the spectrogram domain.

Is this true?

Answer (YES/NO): NO